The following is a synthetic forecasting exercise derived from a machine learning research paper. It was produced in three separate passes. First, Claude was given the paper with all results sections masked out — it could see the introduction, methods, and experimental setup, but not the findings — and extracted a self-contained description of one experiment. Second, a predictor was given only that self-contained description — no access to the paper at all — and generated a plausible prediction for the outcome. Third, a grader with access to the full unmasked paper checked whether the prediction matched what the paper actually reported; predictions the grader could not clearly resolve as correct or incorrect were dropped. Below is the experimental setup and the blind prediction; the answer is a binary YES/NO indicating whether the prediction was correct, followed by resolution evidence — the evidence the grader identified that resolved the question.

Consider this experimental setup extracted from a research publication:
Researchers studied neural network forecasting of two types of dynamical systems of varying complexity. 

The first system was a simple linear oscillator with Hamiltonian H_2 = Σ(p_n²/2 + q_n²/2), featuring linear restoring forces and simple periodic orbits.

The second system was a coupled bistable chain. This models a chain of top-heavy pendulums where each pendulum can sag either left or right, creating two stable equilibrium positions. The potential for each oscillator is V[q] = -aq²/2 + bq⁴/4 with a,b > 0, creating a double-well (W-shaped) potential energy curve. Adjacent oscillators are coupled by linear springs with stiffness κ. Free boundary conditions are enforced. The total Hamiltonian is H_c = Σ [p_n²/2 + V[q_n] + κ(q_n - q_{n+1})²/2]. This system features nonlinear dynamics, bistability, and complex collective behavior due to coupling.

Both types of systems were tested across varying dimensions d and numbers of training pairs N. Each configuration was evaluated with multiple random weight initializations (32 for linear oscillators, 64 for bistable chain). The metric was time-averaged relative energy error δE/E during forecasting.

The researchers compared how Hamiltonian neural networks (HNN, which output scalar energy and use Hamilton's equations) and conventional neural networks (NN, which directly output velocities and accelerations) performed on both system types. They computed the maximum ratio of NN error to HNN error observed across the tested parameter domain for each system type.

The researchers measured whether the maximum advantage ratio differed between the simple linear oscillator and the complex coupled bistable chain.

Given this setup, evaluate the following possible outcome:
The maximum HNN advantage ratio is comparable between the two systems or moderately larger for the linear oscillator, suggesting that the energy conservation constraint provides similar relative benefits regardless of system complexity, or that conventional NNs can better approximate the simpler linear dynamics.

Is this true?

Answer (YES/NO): NO